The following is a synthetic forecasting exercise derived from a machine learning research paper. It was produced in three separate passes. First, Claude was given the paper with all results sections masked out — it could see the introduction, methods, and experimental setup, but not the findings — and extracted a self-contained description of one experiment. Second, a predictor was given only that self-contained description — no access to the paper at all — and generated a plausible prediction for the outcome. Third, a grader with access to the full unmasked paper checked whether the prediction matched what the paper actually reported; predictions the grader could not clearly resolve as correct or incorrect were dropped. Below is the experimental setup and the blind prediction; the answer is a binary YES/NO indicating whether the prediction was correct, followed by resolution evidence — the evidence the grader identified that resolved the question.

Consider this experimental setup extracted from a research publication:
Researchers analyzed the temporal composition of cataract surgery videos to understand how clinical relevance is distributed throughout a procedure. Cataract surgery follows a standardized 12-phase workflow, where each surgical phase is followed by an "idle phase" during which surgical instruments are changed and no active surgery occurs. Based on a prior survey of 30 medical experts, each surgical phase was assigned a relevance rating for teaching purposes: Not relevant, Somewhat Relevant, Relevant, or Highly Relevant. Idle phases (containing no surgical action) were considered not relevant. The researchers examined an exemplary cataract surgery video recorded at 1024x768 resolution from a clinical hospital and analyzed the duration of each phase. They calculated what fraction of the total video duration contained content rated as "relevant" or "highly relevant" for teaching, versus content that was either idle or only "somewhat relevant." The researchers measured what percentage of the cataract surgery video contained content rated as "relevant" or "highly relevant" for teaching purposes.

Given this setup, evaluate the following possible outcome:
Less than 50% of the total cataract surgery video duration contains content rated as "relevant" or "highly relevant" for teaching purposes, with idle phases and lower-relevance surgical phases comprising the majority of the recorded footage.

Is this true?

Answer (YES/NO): NO